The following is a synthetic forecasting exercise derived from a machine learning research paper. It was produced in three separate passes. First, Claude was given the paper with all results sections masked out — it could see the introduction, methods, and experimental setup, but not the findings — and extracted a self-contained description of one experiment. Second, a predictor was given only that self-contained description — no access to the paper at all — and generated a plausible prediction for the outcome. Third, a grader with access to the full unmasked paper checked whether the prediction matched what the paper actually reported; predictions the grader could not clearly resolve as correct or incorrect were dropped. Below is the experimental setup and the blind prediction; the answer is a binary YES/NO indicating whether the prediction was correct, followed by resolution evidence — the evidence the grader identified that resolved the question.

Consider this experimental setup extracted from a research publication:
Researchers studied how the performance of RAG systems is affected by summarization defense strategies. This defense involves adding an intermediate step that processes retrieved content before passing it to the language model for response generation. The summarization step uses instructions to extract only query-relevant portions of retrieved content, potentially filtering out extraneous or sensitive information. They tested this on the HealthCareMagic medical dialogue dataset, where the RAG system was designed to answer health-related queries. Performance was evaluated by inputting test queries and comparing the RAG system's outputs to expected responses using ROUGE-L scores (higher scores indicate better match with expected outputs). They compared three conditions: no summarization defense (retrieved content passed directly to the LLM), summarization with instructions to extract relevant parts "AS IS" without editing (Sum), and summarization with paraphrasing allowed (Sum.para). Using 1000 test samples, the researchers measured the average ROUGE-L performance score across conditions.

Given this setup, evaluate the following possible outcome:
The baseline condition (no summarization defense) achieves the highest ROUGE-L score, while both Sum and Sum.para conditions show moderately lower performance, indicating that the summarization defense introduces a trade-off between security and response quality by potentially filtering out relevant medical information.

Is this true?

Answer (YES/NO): NO